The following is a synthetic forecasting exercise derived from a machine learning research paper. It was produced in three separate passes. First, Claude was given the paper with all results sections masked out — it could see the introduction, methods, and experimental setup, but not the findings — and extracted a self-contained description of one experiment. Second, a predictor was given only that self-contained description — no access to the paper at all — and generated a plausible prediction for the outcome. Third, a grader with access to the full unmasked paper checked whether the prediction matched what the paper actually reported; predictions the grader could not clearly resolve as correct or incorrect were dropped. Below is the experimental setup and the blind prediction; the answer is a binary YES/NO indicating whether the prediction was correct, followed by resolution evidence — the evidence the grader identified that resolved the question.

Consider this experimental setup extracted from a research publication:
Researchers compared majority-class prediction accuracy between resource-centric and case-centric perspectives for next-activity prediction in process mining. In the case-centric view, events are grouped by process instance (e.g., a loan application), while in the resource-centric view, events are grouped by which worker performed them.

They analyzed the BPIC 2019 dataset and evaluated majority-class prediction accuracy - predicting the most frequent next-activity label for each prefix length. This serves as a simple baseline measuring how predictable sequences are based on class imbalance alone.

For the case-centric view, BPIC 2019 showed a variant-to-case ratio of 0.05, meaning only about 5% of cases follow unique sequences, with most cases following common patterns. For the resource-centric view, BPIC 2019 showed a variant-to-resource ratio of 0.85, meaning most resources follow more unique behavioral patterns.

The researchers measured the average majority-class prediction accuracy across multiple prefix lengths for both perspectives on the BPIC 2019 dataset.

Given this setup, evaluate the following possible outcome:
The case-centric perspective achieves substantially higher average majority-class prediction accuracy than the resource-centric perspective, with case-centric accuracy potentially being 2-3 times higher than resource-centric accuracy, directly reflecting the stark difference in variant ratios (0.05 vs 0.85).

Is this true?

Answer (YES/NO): YES